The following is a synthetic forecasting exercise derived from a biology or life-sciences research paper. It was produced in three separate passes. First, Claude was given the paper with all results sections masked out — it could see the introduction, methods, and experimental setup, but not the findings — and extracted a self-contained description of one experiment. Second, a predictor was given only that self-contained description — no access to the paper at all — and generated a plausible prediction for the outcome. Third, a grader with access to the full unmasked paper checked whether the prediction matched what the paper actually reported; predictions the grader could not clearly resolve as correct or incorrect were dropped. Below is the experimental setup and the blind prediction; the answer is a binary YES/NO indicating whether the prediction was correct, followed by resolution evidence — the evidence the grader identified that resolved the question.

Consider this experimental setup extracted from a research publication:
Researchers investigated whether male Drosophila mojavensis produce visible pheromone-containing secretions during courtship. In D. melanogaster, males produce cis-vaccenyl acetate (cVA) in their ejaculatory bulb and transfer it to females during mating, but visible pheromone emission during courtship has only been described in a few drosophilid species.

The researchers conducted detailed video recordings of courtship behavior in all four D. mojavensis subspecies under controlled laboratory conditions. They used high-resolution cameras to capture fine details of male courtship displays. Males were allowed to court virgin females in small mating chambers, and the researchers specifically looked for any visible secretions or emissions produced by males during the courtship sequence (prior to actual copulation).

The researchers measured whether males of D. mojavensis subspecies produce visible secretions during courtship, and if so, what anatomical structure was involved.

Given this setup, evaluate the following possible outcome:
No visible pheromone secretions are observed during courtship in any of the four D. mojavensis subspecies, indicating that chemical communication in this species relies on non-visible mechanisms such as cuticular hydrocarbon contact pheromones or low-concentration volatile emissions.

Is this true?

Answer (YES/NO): NO